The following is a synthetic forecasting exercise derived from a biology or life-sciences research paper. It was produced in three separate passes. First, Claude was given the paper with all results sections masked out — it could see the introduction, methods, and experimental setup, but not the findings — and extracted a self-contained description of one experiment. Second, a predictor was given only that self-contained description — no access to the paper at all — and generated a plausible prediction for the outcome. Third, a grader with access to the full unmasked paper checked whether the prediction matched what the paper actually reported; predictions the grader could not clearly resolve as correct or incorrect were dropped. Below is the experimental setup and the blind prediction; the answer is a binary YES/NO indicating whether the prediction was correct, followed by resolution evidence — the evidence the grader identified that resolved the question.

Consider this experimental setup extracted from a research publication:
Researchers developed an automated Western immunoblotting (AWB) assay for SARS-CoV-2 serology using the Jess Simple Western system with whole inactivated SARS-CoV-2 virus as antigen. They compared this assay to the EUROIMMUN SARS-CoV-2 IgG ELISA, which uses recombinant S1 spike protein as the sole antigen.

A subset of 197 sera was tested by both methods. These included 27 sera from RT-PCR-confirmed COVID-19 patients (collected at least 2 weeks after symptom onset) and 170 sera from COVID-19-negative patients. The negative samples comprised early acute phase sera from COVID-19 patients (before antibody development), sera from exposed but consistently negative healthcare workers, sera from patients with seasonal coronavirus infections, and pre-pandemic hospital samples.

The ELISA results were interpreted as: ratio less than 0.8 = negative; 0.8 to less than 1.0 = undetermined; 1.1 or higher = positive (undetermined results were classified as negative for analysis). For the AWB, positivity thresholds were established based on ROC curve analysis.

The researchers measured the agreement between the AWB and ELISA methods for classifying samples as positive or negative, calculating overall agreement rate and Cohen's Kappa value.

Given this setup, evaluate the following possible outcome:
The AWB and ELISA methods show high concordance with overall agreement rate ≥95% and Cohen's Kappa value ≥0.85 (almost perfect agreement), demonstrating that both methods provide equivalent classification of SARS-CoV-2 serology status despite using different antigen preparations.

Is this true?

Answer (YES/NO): NO